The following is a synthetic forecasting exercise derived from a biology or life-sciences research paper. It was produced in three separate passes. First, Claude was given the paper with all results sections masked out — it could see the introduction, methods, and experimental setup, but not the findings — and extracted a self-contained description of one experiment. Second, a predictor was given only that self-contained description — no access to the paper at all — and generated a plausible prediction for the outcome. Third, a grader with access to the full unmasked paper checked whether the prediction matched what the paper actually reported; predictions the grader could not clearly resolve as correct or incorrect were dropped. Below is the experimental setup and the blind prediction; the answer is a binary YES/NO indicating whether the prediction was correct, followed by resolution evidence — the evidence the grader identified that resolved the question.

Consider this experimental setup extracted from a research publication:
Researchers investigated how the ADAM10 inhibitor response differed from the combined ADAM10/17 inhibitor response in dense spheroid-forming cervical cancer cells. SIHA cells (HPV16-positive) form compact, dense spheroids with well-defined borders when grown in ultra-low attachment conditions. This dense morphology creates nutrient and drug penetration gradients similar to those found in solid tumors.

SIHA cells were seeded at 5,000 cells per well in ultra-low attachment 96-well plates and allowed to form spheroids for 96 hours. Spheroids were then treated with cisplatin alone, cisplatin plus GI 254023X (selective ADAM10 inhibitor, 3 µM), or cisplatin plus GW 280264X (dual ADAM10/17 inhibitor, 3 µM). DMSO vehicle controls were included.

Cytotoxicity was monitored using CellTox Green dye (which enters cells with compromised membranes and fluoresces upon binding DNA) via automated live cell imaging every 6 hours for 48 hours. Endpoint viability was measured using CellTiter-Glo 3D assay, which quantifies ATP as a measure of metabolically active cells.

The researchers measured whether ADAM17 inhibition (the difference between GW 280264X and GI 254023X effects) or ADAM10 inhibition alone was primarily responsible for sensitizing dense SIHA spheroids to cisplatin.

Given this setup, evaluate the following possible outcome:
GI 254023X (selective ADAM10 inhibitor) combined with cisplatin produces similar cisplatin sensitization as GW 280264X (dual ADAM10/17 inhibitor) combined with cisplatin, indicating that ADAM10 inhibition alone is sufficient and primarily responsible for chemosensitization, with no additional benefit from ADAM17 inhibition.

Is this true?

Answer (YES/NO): NO